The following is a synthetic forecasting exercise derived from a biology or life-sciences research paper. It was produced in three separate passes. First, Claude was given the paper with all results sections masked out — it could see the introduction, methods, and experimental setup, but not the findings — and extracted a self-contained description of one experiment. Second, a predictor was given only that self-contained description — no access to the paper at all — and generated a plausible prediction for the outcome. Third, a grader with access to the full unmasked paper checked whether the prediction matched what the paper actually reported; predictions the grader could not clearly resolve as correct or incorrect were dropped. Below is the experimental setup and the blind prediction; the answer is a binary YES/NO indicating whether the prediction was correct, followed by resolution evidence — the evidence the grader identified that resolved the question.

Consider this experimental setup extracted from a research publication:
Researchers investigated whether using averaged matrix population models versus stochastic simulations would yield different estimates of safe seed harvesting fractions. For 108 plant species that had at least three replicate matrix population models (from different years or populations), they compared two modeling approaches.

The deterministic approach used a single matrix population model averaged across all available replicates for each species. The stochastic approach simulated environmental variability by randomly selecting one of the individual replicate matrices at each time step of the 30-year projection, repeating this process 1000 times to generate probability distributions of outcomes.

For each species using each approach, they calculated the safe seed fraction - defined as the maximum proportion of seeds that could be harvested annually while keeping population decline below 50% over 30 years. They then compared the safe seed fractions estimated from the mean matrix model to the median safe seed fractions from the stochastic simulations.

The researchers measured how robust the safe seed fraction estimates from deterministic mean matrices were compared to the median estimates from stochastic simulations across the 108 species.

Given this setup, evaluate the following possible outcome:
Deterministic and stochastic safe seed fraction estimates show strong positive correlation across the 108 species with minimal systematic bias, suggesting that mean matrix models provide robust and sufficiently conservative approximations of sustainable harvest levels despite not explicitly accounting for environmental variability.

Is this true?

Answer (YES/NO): YES